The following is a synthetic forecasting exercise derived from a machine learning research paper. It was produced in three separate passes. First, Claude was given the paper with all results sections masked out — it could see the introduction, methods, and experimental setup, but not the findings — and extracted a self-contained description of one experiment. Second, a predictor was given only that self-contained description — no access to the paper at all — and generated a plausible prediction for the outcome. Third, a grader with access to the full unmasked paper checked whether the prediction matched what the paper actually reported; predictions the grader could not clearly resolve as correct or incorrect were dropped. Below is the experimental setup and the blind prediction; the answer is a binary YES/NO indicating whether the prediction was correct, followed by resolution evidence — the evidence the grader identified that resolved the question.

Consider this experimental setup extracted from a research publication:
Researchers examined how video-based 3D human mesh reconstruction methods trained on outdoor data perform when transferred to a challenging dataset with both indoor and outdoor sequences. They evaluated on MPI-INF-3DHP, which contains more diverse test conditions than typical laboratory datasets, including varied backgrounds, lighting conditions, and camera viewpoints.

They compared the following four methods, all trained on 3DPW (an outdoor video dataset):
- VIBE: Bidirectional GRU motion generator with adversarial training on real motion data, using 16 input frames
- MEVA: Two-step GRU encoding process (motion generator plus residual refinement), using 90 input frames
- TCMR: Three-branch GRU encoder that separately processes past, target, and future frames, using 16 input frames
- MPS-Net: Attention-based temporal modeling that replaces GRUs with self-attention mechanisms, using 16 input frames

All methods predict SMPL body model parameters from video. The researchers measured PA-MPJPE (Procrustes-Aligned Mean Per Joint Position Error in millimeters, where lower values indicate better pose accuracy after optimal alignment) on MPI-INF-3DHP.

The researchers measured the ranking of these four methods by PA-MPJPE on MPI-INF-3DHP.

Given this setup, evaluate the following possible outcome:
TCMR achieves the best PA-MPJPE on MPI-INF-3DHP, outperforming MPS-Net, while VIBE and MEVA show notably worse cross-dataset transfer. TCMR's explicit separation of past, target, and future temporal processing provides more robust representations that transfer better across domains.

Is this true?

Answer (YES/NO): NO